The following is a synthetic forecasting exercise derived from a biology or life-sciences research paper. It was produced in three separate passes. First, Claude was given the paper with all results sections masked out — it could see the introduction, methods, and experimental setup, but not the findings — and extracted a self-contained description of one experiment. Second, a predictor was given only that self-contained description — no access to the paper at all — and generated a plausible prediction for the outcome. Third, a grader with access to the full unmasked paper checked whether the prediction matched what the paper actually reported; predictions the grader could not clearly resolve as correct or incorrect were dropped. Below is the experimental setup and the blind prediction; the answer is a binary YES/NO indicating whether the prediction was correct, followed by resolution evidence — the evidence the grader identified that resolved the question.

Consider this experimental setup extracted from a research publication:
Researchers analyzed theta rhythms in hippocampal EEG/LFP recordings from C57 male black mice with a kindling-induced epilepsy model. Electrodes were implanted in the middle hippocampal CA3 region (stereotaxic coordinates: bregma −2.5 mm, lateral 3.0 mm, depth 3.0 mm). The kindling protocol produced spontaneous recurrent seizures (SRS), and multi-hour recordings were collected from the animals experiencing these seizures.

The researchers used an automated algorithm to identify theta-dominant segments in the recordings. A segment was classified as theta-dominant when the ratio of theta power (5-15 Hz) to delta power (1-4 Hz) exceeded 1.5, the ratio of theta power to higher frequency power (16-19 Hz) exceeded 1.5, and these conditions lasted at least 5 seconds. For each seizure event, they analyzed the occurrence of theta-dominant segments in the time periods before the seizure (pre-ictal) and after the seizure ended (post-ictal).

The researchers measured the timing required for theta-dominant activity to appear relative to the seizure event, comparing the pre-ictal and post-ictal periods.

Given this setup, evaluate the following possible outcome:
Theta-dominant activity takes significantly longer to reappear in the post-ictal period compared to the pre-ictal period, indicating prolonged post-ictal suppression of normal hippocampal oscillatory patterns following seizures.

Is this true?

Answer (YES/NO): YES